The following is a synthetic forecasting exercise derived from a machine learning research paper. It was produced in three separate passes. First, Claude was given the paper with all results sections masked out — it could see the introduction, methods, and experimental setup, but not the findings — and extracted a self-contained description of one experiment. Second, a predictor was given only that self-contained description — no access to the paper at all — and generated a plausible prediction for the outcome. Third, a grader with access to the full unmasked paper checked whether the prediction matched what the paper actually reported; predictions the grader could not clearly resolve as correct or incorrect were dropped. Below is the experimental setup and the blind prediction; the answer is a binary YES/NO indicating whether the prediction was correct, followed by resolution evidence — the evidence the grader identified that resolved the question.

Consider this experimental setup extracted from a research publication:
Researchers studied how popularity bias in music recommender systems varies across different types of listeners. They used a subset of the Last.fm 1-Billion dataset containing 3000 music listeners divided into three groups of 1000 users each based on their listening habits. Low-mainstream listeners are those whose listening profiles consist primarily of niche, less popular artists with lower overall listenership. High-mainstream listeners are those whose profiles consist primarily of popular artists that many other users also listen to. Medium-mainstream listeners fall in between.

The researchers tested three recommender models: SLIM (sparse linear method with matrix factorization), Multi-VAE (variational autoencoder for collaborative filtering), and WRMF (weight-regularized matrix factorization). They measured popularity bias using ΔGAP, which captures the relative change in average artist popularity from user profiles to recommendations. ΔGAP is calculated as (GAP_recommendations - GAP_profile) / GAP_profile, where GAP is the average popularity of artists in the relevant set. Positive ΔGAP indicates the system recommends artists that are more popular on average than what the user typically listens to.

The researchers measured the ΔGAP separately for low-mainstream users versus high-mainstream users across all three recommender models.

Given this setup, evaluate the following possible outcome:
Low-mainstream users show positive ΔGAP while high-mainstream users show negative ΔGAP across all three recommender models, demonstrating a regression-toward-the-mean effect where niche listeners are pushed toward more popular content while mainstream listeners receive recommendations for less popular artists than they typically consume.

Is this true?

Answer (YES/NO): NO